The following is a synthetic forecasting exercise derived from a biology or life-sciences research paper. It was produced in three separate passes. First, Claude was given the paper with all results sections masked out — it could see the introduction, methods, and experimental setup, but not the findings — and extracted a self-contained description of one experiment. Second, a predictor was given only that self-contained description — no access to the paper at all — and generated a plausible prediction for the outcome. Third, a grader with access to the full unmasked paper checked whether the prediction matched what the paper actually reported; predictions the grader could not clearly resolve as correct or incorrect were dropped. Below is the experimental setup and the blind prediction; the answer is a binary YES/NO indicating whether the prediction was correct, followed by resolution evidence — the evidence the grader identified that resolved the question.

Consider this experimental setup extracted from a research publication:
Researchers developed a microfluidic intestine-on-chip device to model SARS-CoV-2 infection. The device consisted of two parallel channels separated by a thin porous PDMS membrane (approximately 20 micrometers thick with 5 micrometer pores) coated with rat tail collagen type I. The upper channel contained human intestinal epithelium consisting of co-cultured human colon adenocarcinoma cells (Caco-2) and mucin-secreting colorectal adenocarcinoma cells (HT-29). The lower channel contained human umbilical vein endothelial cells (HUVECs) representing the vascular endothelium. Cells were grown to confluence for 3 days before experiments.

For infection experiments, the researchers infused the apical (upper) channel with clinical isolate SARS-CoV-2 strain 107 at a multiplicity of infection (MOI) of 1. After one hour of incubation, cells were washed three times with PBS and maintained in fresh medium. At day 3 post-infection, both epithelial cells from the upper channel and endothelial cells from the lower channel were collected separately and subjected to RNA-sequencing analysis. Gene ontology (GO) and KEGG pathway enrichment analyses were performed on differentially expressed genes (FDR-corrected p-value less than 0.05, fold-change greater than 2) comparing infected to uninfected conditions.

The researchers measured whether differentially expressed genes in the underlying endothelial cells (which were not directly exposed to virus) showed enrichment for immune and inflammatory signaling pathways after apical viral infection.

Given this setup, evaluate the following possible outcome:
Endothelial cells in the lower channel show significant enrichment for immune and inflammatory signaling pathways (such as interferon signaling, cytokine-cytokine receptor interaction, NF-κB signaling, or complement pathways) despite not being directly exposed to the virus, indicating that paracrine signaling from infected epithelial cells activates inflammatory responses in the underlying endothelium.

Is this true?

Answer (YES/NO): YES